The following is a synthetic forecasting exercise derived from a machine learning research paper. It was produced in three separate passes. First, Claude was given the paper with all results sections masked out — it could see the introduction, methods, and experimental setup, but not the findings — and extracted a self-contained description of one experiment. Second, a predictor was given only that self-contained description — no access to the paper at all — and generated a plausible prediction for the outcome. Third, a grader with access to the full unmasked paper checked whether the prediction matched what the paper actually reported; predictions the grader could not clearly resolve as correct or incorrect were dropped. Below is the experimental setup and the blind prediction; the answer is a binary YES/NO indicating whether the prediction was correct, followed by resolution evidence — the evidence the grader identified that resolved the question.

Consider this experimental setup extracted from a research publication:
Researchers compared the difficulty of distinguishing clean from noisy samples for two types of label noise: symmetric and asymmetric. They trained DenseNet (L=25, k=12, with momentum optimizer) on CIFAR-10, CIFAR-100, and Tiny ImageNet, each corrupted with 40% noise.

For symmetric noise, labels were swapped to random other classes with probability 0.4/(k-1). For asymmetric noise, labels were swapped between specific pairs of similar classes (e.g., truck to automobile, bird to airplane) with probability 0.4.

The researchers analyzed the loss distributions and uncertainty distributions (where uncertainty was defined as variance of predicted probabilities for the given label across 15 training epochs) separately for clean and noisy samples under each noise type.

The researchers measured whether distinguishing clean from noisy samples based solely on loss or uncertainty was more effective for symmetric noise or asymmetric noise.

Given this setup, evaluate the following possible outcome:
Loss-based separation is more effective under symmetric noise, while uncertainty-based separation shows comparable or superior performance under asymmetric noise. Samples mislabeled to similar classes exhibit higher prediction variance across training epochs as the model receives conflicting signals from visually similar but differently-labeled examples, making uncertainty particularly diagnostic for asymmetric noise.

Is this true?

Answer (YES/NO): NO